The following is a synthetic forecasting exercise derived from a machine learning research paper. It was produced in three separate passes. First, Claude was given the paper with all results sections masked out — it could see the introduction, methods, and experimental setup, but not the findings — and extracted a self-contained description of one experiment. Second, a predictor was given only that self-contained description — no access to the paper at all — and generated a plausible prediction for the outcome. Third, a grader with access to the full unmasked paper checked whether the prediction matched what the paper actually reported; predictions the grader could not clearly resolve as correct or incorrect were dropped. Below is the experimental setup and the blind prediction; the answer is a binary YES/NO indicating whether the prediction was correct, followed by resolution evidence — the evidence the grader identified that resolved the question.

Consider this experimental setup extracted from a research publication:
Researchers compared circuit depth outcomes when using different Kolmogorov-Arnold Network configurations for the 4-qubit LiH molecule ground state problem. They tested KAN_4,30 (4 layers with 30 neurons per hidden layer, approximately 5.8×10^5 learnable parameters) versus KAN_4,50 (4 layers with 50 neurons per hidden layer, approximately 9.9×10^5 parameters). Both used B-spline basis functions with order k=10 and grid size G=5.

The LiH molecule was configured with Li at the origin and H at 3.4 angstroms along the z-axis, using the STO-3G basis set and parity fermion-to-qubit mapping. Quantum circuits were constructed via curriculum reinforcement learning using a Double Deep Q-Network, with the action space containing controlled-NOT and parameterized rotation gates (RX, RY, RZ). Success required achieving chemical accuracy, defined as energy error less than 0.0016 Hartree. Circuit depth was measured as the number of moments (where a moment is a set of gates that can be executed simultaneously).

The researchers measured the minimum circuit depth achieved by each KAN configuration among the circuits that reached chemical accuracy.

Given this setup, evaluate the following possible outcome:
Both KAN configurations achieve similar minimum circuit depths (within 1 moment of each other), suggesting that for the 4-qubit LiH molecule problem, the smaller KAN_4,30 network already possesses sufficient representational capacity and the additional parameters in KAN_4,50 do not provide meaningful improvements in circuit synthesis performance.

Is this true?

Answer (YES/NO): NO